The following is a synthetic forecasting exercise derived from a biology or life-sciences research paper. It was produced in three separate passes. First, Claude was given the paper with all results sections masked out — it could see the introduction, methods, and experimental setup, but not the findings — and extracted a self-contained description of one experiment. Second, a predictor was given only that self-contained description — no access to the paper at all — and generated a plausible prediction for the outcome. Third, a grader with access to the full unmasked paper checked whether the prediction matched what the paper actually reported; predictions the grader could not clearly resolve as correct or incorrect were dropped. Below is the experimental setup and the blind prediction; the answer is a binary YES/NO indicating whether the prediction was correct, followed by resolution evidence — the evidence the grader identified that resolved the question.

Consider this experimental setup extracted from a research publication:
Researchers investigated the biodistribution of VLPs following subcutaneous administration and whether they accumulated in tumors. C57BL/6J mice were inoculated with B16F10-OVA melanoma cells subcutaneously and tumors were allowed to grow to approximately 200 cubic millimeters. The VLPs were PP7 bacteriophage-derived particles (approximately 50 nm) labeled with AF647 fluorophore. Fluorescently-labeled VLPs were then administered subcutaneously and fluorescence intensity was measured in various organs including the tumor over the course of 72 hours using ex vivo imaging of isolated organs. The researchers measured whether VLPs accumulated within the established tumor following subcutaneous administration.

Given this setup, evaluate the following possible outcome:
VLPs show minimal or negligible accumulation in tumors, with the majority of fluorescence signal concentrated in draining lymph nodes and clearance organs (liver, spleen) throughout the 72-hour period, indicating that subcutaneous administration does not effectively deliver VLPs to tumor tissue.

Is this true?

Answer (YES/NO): YES